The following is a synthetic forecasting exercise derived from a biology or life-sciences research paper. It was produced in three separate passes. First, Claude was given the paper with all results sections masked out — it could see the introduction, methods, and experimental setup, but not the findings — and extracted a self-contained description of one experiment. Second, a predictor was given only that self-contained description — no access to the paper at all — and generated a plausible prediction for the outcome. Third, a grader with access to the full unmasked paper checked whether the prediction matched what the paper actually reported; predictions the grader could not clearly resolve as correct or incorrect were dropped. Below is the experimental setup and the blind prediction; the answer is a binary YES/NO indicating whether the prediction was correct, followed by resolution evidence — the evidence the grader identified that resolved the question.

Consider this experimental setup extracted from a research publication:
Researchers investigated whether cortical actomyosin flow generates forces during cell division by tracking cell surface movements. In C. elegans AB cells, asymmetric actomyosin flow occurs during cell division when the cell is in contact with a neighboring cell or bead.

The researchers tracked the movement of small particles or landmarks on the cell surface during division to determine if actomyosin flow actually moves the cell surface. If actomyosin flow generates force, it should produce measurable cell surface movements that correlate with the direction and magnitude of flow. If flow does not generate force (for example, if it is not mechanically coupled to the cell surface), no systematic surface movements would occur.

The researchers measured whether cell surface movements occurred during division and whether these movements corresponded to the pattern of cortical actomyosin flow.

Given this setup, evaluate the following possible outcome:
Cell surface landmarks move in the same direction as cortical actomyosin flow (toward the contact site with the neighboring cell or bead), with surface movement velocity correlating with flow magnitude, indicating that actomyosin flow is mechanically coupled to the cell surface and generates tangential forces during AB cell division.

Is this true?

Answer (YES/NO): YES